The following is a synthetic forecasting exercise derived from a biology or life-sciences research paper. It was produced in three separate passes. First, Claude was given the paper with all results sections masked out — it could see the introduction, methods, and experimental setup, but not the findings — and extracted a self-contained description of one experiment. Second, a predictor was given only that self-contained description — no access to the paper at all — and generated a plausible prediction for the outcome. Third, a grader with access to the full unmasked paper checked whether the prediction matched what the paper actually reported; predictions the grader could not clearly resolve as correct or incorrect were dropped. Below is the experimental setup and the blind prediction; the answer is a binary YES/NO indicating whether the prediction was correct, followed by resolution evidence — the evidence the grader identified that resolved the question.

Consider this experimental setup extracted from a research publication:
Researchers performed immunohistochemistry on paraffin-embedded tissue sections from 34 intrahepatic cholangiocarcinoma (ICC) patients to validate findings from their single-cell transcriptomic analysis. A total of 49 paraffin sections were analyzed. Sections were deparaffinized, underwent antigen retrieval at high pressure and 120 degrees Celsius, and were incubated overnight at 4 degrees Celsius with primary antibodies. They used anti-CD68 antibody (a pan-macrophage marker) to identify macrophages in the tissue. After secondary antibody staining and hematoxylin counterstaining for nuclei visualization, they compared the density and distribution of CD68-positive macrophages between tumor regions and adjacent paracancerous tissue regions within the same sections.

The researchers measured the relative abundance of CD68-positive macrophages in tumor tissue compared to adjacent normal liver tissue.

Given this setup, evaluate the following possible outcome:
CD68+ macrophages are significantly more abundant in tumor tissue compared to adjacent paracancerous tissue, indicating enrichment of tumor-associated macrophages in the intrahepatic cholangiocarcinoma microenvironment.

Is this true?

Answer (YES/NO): NO